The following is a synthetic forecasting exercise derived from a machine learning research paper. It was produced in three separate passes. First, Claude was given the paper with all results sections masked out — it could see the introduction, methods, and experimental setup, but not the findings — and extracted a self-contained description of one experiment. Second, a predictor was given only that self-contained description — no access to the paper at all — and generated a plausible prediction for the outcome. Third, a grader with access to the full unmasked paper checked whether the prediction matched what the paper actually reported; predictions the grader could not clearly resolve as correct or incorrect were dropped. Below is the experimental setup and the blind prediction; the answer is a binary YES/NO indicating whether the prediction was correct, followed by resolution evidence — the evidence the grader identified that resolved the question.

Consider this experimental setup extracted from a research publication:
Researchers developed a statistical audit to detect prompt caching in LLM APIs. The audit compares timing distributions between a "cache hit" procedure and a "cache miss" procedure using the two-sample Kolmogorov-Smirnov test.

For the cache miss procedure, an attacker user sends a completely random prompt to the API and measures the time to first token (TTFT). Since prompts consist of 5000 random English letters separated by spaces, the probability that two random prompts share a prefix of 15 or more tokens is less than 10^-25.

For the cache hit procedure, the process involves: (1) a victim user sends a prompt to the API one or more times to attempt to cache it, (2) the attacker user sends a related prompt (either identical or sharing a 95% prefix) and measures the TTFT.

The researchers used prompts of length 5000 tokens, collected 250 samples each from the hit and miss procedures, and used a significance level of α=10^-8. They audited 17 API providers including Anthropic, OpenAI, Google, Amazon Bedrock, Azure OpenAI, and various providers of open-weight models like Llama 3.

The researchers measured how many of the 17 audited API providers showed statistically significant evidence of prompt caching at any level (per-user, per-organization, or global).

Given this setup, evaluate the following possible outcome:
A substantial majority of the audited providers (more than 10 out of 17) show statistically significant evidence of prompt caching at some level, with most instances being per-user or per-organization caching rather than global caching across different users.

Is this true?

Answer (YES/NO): NO